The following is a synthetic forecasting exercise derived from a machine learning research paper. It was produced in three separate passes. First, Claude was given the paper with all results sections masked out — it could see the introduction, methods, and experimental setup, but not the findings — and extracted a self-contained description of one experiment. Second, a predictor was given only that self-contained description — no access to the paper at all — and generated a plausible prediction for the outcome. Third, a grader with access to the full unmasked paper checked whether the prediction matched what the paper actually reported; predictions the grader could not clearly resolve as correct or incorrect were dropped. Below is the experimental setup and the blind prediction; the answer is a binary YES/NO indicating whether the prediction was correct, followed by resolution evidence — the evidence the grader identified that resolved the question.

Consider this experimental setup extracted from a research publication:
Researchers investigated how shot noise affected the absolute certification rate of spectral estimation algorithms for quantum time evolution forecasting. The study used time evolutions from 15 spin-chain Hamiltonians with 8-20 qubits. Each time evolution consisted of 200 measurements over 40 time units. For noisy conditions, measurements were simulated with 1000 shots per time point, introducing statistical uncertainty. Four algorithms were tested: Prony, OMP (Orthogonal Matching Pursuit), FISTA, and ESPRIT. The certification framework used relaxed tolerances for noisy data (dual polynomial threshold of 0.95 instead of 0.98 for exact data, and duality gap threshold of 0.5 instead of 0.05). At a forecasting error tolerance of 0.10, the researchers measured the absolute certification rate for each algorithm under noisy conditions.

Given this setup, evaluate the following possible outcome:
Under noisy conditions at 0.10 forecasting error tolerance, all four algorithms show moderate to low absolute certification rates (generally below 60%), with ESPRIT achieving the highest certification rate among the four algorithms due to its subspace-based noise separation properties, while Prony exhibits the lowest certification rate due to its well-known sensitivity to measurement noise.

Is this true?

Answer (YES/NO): NO